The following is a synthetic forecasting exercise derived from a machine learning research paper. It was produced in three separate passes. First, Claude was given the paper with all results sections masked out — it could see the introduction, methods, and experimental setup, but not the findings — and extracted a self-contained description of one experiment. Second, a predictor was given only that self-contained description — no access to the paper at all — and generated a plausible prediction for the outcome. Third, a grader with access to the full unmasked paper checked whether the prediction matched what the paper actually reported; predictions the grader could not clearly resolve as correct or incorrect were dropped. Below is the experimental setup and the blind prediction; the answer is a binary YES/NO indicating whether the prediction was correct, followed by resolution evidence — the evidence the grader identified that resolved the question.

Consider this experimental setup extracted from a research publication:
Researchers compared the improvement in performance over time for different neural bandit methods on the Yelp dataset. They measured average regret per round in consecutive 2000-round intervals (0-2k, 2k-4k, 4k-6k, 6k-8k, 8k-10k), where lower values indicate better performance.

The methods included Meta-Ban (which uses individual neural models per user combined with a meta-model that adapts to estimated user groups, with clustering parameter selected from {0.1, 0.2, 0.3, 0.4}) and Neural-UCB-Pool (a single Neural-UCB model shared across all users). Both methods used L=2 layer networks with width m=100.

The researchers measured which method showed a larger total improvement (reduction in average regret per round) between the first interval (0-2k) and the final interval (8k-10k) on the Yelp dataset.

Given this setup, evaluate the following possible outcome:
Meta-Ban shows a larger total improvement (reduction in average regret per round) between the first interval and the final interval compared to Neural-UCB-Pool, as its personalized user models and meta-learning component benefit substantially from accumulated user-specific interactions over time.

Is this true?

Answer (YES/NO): YES